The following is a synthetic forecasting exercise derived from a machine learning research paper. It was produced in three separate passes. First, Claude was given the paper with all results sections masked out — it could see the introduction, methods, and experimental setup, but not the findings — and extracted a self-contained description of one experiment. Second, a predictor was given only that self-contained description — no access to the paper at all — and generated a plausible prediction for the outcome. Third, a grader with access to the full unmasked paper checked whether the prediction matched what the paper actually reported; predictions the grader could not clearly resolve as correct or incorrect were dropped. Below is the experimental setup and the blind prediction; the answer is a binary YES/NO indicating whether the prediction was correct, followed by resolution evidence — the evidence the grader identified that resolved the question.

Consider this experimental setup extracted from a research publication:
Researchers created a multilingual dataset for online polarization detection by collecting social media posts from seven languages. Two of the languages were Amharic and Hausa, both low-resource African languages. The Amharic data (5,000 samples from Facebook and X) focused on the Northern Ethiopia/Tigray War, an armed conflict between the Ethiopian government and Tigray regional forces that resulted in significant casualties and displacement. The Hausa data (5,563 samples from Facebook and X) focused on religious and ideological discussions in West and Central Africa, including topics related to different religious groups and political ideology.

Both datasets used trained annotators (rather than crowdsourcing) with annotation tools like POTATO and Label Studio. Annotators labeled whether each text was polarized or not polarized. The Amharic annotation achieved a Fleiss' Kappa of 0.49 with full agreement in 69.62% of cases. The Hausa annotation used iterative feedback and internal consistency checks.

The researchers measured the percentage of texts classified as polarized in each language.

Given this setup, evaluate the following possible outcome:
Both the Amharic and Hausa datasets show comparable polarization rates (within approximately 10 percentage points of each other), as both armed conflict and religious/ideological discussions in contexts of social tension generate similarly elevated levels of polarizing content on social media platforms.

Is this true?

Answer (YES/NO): NO